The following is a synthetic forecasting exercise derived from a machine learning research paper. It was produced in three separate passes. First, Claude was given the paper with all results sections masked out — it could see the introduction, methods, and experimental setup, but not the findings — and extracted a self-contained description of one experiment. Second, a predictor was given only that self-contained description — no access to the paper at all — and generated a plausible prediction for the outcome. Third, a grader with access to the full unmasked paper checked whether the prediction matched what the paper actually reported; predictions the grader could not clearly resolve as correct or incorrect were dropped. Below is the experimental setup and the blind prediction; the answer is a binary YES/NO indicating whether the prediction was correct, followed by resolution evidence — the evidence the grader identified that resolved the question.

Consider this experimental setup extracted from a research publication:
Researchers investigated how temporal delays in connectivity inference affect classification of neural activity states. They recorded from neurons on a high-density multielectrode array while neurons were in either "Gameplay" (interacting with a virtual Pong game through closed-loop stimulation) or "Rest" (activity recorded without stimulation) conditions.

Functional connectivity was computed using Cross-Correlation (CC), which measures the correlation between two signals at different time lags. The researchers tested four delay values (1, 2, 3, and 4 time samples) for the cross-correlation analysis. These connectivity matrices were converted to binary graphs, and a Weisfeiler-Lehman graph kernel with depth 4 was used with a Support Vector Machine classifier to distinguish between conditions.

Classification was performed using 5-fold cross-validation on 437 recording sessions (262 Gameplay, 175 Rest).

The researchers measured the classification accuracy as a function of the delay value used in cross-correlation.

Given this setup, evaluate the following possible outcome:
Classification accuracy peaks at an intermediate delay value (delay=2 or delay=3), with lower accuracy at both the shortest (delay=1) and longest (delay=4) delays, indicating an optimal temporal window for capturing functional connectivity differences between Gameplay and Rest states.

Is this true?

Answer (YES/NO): NO